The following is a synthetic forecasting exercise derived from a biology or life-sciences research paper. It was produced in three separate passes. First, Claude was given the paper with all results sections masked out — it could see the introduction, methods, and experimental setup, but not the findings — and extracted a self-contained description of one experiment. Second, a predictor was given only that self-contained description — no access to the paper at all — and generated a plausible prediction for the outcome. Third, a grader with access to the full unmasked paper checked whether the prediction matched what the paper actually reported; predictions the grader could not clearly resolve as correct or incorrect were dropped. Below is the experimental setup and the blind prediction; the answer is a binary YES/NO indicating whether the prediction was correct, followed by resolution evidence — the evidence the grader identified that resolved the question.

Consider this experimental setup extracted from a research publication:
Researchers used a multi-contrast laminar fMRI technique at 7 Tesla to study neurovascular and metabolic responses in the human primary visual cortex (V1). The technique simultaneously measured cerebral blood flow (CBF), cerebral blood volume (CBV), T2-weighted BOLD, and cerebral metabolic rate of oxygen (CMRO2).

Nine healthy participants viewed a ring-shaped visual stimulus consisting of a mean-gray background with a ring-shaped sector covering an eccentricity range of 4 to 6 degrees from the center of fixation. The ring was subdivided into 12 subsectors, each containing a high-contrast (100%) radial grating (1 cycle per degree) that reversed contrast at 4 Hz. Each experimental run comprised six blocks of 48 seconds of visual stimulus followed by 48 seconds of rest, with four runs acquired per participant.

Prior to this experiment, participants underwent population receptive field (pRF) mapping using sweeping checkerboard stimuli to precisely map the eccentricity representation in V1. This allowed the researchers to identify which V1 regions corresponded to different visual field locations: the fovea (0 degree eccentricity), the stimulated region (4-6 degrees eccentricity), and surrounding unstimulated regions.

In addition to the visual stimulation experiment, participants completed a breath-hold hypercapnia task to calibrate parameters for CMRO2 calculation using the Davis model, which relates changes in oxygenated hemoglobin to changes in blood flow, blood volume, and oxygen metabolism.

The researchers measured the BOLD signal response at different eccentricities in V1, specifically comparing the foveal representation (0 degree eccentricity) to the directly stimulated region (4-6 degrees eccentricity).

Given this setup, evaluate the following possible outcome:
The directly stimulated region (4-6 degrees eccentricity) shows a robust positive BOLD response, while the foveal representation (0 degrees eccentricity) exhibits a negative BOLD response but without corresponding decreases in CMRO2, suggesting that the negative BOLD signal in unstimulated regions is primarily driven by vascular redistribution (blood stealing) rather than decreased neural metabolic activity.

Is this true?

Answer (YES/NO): NO